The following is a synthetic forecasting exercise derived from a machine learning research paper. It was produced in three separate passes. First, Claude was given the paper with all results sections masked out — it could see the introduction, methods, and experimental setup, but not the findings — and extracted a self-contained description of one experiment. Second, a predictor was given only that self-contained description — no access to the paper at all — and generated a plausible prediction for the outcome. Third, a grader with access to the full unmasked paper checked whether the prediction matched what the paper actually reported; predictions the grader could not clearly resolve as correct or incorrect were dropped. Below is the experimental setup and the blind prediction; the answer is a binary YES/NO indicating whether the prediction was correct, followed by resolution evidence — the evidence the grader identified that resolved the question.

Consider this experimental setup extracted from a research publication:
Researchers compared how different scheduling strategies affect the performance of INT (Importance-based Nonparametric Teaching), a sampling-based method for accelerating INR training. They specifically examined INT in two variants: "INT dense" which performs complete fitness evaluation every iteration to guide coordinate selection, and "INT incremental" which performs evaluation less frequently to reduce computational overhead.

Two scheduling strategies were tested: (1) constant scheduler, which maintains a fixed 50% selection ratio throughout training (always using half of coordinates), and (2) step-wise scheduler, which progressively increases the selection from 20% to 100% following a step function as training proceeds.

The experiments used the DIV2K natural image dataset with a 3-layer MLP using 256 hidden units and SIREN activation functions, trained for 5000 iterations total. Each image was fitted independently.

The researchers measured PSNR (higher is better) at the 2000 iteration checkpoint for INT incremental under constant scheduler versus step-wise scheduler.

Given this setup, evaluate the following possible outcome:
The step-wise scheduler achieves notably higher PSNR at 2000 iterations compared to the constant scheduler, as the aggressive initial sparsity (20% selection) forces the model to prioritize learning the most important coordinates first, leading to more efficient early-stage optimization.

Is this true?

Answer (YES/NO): NO